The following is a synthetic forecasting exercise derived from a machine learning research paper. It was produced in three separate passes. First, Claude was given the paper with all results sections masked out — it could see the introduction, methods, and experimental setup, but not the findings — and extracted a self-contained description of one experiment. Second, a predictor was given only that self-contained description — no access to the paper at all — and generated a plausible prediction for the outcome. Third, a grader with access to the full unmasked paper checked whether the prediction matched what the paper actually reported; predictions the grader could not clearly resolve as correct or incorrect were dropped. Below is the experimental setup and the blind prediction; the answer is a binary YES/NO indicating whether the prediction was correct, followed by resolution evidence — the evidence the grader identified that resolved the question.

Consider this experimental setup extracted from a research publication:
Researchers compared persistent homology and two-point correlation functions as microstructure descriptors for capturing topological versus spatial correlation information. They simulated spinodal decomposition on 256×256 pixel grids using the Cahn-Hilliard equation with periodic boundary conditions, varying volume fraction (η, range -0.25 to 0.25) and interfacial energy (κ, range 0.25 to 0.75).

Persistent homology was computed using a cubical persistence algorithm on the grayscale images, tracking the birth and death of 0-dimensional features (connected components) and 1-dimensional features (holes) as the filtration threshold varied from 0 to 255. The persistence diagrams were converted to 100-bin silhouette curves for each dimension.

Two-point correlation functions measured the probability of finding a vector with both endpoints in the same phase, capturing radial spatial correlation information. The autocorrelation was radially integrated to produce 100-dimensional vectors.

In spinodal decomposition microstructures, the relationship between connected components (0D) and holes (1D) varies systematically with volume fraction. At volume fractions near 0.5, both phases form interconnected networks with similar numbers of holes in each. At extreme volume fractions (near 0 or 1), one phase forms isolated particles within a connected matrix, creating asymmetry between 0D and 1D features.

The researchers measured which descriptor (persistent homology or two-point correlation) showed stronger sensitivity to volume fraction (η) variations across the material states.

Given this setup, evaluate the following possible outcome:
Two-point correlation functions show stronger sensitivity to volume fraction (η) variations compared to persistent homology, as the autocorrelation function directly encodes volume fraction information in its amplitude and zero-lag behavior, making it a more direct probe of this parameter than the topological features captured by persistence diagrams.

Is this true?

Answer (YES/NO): YES